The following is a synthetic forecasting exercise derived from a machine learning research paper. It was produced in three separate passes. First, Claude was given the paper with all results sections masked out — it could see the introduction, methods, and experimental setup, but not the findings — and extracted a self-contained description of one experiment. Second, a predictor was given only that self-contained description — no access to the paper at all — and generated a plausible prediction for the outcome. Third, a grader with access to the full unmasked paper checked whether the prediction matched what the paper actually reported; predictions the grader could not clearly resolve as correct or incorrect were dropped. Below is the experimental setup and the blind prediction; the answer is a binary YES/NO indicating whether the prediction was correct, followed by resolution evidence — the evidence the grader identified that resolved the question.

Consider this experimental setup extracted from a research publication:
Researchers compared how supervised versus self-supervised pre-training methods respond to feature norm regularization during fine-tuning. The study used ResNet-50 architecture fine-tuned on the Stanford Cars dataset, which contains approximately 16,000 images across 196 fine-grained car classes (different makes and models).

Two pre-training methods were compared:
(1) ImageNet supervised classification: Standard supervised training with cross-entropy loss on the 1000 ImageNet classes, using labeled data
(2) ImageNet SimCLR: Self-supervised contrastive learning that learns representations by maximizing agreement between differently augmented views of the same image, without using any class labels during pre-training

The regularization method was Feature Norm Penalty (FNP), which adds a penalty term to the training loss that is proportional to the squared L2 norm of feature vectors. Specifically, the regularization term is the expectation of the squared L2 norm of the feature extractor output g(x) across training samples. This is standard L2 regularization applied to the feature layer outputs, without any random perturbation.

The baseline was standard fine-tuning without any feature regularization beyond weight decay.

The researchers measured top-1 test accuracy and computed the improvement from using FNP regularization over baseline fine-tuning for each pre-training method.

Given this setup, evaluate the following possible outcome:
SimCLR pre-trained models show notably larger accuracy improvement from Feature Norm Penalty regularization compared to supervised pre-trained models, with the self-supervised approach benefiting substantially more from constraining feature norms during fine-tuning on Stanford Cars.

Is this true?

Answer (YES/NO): NO